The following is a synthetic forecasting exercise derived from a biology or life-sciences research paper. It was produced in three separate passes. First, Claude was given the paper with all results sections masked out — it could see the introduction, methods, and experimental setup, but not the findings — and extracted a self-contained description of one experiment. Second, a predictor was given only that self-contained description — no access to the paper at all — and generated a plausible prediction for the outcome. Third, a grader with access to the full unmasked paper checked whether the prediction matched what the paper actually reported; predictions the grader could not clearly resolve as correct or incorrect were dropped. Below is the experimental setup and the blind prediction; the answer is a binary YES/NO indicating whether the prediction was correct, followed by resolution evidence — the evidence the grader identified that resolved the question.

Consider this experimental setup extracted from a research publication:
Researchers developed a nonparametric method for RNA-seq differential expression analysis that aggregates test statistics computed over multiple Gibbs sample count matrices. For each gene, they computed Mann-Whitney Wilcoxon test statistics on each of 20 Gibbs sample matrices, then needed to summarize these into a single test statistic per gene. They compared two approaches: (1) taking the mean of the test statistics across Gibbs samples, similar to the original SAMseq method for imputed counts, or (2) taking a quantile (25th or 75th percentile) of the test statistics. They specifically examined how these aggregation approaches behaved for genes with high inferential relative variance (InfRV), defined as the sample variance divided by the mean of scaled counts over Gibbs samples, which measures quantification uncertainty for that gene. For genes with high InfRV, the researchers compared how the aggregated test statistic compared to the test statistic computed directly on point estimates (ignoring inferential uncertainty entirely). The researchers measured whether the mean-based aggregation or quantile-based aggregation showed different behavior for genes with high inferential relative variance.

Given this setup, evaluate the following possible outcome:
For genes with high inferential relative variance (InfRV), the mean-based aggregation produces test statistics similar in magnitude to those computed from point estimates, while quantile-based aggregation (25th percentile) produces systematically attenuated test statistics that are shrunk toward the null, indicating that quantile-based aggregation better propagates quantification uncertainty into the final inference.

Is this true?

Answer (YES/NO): YES